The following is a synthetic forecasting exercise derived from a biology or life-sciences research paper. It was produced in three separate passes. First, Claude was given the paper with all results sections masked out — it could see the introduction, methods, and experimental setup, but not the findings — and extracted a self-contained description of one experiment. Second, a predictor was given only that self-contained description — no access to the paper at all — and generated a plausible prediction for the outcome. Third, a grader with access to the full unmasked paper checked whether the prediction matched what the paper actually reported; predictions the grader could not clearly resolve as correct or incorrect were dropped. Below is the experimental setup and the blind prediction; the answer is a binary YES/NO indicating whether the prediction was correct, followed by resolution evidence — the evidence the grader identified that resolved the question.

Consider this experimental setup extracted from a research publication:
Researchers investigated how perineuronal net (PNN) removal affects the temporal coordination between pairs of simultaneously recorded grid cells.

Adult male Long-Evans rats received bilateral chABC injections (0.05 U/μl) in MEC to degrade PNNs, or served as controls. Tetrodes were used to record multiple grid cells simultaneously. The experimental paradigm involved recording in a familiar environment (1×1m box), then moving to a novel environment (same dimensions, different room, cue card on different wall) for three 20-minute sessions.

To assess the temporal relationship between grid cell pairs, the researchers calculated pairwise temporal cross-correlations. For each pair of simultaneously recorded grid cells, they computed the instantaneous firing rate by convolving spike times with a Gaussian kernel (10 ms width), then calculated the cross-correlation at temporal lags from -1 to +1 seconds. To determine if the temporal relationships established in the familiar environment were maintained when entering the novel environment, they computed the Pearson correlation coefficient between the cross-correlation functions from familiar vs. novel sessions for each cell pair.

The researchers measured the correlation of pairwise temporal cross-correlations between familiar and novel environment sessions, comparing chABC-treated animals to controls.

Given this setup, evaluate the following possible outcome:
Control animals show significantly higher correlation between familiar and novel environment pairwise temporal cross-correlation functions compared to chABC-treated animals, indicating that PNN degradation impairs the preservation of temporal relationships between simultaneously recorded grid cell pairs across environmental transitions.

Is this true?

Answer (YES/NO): YES